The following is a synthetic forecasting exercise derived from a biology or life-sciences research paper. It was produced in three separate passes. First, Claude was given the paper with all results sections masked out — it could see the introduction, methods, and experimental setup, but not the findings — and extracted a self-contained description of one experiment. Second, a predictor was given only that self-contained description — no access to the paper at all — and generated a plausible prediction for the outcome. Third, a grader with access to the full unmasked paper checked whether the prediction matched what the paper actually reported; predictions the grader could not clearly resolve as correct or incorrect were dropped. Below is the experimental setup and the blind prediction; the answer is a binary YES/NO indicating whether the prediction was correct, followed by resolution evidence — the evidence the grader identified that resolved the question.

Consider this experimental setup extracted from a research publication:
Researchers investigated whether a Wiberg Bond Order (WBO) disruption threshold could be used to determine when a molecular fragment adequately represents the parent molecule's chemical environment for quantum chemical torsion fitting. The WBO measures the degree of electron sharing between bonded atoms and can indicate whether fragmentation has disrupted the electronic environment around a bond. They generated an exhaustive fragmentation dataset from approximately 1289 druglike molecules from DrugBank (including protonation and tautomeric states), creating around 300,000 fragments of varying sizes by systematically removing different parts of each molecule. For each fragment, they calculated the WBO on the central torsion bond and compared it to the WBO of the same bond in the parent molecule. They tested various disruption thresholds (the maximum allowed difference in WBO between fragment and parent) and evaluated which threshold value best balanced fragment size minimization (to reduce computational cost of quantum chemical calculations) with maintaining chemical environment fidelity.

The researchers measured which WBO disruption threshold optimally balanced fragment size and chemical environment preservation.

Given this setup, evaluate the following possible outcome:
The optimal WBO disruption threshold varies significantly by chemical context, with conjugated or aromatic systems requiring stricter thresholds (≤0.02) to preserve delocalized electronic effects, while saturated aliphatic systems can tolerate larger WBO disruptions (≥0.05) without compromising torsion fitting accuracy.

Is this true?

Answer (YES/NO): NO